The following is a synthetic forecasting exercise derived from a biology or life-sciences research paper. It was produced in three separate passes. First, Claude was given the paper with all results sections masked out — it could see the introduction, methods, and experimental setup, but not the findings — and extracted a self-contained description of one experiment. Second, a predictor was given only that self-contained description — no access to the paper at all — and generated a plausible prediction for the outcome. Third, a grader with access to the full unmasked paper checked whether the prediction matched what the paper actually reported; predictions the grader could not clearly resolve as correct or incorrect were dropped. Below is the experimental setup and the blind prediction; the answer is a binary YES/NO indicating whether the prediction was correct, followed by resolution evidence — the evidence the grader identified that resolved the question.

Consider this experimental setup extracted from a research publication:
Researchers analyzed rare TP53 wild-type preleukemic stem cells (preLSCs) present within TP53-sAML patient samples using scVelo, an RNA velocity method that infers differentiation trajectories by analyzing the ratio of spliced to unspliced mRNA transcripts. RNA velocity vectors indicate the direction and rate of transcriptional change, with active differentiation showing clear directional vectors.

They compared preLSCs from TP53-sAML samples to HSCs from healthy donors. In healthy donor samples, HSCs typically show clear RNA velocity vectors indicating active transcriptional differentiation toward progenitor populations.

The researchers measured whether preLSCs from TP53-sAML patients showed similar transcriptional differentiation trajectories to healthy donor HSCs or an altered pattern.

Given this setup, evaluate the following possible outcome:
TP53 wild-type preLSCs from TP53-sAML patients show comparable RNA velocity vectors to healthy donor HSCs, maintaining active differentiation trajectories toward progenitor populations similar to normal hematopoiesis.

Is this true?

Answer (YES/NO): NO